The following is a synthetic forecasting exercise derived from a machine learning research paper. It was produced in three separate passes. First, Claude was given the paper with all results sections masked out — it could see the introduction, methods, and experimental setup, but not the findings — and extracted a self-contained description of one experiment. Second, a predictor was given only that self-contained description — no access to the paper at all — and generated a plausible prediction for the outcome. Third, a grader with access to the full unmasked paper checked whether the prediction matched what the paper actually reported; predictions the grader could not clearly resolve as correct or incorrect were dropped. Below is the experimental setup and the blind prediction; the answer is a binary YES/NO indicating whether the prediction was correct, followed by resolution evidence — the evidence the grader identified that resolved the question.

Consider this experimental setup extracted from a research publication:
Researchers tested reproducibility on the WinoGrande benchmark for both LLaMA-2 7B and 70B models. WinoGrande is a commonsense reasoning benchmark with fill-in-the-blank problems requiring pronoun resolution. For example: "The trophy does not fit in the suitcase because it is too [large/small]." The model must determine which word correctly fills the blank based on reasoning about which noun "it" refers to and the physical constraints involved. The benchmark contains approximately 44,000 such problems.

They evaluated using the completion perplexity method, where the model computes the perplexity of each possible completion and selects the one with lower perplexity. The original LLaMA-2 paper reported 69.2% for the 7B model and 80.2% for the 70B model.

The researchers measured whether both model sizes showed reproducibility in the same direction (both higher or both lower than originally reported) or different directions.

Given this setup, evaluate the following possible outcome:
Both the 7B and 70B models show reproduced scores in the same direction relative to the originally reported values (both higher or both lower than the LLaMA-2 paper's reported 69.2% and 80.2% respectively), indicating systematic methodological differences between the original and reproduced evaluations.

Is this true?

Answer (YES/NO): YES